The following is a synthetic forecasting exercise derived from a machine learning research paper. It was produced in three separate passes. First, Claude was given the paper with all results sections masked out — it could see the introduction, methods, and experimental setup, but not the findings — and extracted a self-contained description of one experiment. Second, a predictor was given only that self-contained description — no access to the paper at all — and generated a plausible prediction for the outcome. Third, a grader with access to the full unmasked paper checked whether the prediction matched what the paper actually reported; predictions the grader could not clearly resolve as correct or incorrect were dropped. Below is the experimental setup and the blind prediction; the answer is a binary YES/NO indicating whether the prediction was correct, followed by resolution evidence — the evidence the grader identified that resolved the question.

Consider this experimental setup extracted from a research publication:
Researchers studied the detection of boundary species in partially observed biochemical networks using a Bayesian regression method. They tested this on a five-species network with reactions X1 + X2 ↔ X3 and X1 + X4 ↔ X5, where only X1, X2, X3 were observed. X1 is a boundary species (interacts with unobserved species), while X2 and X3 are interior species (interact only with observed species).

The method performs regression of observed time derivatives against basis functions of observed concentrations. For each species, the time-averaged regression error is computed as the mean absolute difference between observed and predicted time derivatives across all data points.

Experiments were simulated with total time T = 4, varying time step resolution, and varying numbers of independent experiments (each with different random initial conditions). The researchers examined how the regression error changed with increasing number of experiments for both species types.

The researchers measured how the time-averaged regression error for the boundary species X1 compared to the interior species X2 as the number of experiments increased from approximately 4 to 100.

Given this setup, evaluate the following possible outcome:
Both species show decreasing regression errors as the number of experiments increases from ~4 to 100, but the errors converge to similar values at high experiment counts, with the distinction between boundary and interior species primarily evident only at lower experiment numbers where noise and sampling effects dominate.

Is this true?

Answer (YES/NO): NO